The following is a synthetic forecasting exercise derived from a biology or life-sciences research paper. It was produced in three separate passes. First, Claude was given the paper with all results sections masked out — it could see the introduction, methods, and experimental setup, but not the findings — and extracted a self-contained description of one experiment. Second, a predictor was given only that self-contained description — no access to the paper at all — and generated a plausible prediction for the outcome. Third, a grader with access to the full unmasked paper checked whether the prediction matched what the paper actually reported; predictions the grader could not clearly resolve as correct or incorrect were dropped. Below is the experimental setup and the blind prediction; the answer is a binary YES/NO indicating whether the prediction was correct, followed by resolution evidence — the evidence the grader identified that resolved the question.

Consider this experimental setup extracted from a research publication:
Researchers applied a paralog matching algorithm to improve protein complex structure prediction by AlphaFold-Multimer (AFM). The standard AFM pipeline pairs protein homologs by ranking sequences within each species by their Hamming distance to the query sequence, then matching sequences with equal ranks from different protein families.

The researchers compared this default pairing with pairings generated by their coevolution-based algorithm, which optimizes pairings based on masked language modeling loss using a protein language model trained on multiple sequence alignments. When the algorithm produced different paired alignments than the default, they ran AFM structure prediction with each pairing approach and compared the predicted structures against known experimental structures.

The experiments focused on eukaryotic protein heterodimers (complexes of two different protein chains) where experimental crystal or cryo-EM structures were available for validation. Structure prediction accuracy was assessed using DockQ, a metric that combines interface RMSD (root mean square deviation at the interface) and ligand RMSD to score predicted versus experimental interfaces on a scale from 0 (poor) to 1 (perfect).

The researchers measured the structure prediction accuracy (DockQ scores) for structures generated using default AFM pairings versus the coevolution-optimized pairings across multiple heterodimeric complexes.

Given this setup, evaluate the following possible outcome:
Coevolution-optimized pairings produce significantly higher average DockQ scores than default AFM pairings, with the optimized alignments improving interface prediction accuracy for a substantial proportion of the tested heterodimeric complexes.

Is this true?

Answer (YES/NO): NO